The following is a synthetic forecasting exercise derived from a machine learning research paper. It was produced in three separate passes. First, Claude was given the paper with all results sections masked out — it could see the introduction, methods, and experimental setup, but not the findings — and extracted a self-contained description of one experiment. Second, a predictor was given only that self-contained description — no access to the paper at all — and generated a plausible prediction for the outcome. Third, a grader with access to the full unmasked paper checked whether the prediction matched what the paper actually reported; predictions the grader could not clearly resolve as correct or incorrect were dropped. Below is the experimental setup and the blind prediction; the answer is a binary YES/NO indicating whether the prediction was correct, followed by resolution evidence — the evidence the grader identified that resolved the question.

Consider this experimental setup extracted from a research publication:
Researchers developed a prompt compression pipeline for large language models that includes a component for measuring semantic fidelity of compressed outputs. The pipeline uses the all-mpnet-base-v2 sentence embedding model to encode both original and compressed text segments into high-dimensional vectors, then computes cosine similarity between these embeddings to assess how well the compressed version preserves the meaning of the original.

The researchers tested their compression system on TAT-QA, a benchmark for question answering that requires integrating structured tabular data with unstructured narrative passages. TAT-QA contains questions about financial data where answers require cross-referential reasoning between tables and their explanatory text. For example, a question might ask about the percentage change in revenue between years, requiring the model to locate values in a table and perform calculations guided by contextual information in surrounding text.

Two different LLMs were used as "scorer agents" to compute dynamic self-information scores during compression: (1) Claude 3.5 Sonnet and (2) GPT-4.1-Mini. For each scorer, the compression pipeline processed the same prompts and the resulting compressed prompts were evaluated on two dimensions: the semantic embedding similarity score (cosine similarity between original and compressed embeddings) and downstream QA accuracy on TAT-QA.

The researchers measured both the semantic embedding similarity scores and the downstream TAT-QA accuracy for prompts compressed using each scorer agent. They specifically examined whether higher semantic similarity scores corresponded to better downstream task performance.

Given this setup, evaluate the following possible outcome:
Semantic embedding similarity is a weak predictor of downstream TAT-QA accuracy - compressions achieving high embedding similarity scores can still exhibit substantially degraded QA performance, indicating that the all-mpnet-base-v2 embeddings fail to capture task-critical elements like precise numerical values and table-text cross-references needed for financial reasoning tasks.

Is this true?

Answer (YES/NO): NO